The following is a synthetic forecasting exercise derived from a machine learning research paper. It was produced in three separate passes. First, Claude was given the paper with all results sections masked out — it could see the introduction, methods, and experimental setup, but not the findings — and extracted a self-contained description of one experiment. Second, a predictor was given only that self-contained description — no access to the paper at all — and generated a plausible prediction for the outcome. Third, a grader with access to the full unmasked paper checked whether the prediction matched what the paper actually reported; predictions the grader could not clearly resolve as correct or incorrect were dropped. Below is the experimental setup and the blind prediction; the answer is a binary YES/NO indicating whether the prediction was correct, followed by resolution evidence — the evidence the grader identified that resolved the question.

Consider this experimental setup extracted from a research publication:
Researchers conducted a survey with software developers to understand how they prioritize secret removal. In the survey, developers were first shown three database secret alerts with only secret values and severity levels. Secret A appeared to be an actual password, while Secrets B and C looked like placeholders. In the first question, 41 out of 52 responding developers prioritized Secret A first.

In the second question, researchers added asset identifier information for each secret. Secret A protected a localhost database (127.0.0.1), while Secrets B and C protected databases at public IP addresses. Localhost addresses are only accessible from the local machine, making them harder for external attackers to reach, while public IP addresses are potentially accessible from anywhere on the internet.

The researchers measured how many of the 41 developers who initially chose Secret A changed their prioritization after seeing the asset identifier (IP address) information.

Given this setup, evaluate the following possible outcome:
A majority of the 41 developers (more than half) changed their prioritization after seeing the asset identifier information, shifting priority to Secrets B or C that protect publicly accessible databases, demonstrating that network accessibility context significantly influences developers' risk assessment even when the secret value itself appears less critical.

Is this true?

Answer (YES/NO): YES